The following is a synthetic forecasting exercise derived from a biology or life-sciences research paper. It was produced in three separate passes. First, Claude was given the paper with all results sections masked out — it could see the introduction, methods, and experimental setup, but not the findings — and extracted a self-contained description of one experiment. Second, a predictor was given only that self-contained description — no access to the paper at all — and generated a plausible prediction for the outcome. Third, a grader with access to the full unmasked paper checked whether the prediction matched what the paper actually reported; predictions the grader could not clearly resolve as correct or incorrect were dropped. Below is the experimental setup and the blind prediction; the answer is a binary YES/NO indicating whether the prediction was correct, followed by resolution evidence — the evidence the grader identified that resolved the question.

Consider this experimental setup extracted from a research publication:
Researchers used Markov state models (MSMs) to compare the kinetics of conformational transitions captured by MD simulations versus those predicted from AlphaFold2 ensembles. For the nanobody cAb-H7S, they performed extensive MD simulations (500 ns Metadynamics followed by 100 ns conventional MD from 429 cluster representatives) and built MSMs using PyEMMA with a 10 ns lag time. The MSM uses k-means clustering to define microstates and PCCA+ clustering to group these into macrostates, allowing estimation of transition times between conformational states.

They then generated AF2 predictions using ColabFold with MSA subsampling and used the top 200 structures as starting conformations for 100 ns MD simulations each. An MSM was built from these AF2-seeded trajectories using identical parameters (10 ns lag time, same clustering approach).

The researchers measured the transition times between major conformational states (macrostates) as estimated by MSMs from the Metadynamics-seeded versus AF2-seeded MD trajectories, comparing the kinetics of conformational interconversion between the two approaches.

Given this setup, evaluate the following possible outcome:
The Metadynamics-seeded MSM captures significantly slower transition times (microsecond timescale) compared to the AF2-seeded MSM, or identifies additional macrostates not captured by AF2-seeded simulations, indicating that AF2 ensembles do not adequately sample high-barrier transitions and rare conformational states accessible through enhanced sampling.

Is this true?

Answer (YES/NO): NO